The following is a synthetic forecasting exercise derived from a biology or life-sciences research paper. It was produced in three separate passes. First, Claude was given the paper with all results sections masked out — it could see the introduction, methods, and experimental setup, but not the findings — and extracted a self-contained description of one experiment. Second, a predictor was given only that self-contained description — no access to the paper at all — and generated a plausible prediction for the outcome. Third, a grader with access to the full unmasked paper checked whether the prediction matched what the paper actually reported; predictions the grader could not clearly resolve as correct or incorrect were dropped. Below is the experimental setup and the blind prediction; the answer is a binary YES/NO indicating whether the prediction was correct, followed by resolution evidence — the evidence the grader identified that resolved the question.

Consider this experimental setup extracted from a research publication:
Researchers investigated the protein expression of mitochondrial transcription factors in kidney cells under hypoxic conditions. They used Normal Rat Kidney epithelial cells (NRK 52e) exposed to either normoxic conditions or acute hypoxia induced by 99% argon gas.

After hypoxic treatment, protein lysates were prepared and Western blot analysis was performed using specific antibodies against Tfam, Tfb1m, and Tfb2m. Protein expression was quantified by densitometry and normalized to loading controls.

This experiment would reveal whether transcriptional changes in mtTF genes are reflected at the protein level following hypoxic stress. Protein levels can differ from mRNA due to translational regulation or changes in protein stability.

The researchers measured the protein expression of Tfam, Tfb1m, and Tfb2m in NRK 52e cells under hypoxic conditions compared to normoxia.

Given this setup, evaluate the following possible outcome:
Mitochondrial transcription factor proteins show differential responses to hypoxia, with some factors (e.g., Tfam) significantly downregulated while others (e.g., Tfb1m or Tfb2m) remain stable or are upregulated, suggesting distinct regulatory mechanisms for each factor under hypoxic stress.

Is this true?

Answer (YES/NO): NO